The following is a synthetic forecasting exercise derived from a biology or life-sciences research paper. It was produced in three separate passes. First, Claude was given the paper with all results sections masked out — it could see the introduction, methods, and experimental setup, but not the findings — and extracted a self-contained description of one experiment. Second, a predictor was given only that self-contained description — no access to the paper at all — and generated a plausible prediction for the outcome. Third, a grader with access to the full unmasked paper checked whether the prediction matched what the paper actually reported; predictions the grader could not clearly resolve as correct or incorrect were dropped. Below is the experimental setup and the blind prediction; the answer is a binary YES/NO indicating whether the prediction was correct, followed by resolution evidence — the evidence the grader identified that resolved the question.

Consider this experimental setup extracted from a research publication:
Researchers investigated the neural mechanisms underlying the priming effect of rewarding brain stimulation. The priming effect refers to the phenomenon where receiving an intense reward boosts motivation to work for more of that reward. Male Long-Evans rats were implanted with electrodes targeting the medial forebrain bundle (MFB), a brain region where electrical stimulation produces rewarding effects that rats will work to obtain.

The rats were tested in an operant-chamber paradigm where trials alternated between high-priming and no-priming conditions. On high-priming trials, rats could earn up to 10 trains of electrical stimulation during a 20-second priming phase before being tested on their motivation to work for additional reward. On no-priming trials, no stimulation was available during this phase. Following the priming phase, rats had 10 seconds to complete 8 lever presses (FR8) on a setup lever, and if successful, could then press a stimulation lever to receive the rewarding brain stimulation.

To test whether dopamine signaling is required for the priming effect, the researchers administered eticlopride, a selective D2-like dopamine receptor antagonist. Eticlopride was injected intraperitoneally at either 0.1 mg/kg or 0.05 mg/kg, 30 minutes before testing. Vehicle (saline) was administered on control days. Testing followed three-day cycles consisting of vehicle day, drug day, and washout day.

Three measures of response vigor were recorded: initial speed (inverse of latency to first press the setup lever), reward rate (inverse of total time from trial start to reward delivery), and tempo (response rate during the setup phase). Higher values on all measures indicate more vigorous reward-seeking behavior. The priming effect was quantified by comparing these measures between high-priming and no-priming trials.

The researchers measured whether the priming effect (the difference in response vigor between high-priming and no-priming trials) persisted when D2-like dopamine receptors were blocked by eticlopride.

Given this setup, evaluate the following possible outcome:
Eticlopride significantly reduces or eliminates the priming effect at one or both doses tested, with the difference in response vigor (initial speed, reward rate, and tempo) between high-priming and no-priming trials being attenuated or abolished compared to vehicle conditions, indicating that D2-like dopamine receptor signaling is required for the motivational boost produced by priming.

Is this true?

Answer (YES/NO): NO